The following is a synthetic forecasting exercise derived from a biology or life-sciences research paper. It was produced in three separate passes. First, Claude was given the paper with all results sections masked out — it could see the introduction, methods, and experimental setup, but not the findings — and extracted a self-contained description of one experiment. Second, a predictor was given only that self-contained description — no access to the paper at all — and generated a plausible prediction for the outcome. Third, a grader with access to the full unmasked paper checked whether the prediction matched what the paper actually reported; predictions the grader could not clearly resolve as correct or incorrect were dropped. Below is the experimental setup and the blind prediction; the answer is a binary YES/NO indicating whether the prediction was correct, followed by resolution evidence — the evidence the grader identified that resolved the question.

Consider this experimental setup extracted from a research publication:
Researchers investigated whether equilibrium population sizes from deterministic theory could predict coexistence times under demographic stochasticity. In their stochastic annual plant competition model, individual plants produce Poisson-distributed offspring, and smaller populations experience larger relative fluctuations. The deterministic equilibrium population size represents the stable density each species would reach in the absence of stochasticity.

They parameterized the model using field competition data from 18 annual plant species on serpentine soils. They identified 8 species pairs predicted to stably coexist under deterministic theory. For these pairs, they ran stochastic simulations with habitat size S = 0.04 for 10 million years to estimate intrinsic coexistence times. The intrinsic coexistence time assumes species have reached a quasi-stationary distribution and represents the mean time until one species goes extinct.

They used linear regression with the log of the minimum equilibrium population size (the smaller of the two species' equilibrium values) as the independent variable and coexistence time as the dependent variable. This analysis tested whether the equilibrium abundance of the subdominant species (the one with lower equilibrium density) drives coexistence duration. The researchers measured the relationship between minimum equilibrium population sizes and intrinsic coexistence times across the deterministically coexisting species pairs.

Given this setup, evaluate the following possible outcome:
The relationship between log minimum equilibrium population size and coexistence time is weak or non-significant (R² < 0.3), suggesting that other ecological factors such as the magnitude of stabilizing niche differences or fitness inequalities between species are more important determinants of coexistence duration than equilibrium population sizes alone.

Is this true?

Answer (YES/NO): NO